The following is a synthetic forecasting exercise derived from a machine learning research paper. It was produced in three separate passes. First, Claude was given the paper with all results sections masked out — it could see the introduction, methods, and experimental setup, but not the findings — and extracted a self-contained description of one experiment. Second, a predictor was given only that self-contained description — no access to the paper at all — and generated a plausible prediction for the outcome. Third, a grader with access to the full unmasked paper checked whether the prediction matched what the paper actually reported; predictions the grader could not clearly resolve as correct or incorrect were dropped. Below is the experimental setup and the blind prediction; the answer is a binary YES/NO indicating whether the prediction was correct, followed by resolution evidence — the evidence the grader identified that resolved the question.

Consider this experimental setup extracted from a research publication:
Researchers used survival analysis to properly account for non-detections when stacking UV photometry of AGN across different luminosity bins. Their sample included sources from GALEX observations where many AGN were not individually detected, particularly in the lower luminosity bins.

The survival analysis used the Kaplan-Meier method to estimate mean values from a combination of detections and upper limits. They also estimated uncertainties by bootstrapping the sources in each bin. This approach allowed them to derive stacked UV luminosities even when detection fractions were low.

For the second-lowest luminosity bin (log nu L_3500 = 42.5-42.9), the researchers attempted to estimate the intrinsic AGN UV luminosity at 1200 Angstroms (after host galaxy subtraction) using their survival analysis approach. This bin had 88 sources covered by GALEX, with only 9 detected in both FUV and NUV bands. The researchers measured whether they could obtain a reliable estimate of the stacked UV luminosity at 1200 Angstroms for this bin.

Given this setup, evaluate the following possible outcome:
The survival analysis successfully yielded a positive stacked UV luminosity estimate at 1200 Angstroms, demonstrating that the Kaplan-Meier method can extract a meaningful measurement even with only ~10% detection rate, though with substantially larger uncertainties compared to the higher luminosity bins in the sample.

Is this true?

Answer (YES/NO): NO